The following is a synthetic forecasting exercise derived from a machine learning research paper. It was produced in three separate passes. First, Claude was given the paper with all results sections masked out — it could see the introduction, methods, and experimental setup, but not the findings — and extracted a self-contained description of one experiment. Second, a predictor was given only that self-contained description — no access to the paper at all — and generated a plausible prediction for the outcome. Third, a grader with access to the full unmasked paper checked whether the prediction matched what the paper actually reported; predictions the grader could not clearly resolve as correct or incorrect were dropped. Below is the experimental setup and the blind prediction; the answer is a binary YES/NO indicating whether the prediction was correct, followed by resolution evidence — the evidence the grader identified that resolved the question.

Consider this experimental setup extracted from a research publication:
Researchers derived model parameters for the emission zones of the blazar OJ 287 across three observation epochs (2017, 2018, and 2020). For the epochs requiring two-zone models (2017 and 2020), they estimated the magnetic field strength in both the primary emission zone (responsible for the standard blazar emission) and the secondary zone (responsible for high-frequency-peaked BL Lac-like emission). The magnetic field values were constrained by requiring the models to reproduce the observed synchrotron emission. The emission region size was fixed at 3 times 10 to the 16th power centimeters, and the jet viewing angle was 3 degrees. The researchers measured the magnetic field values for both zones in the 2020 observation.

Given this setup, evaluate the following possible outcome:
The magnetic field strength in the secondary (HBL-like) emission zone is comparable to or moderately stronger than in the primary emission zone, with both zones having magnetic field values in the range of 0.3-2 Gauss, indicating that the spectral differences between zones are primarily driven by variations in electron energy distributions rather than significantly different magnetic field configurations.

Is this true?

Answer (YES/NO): NO